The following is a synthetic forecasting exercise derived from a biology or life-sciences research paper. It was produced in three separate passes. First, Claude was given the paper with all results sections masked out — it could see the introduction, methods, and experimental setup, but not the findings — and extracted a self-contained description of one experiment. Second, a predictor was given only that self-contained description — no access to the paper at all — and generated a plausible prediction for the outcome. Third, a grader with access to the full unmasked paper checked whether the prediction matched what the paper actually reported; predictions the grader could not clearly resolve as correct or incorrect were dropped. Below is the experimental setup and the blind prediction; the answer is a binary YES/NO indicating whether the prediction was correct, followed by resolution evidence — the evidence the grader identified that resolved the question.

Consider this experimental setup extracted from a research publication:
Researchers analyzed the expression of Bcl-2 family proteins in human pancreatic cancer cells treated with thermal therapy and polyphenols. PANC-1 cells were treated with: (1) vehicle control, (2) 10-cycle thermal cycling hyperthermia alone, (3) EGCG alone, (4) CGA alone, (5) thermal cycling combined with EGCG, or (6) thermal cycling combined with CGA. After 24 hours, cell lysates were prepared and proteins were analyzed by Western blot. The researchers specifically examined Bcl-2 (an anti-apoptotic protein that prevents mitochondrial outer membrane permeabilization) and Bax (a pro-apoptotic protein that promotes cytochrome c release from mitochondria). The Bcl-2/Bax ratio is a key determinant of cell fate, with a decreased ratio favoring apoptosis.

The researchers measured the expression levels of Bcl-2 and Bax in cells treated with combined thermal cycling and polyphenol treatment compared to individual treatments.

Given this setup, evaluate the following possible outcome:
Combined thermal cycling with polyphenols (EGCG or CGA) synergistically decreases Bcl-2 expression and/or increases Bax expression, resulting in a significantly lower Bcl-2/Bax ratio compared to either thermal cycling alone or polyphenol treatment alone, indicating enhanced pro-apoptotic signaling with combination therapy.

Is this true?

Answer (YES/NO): YES